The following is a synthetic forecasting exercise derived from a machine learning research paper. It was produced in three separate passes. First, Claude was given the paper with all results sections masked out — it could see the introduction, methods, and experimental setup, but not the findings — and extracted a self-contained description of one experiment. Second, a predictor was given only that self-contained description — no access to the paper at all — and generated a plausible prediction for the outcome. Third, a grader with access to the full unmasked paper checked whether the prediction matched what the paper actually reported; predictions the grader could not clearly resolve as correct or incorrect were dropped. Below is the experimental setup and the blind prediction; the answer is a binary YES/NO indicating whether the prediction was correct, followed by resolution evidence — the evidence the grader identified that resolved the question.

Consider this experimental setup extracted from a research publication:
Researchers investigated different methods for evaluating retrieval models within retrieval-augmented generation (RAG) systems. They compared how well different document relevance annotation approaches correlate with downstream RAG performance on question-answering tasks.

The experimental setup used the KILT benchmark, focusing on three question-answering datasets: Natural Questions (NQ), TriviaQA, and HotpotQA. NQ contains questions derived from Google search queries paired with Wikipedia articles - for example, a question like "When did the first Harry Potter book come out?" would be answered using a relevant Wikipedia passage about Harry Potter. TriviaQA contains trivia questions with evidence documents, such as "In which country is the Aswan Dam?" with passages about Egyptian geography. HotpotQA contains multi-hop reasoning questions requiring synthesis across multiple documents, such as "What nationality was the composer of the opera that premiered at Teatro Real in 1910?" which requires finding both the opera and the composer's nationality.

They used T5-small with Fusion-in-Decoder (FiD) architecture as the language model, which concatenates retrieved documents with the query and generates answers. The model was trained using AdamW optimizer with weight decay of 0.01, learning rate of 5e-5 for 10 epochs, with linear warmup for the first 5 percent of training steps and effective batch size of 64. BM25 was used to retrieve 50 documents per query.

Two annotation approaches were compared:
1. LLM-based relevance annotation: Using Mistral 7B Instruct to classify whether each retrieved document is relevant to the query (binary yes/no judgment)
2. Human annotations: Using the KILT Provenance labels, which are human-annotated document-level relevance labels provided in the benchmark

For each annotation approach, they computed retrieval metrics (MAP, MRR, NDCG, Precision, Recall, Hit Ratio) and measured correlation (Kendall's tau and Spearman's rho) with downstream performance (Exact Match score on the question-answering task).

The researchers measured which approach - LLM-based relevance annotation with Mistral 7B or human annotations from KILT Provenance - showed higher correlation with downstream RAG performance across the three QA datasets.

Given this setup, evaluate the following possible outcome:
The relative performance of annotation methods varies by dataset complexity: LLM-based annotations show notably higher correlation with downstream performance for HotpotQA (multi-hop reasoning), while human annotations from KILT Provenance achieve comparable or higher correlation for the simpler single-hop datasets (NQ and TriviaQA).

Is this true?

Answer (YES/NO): NO